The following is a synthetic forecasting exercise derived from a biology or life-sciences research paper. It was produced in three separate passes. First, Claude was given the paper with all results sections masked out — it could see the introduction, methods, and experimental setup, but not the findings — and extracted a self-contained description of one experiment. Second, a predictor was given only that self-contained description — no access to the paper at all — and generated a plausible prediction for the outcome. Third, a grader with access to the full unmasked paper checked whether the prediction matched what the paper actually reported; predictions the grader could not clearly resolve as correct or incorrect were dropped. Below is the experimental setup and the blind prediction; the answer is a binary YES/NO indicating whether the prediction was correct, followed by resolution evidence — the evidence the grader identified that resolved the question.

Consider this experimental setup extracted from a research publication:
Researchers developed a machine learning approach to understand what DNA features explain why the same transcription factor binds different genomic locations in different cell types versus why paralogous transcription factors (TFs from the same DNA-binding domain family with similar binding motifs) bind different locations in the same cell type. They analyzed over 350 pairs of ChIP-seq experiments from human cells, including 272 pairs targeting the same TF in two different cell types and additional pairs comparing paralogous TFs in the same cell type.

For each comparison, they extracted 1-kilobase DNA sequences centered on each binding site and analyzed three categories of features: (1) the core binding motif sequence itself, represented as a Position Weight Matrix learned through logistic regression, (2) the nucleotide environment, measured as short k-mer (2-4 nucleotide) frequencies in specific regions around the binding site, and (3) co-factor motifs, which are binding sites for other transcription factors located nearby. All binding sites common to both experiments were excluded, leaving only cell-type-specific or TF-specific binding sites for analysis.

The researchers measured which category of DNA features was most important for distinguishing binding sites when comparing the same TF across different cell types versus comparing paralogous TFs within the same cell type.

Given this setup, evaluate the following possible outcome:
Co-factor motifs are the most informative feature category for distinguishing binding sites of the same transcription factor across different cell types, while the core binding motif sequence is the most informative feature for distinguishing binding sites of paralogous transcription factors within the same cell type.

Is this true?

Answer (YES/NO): YES